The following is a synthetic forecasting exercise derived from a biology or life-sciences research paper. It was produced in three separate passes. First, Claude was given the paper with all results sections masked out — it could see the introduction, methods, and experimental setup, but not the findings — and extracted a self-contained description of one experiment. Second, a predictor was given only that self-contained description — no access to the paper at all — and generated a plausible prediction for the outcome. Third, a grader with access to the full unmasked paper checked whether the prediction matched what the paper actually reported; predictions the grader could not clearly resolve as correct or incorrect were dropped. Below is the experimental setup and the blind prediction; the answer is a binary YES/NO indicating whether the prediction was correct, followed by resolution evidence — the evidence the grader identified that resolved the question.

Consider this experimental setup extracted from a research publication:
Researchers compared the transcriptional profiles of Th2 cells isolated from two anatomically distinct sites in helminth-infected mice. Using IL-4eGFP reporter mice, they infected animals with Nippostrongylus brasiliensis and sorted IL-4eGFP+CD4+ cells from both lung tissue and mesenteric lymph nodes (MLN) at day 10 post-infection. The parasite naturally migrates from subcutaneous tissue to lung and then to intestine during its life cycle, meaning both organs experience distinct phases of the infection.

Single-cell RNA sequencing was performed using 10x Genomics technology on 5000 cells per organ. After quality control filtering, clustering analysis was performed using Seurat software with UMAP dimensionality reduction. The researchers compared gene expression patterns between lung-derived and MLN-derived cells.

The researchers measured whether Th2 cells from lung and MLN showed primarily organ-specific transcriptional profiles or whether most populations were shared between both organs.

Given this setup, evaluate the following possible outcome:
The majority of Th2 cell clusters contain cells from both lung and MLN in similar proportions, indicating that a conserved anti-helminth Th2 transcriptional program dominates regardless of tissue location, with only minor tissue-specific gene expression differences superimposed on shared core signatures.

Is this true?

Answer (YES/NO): NO